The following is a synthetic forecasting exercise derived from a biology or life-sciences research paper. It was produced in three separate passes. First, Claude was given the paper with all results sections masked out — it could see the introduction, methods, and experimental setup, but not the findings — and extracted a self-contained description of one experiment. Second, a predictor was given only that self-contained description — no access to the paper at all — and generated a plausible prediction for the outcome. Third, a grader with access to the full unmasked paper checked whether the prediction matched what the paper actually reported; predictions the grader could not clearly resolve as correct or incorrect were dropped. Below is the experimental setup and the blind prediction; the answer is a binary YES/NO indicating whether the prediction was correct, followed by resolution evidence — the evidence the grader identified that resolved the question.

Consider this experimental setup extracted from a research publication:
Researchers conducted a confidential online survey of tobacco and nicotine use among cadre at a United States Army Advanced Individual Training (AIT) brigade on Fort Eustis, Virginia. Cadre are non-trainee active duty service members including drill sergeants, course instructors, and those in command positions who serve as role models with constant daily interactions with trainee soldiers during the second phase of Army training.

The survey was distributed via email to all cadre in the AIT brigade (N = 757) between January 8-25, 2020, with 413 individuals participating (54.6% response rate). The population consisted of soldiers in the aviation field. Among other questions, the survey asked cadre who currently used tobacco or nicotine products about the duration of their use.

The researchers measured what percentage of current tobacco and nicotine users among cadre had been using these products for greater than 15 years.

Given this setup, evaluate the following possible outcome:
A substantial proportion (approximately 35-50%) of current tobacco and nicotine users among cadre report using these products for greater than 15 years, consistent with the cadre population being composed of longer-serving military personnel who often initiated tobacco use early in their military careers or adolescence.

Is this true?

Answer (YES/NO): YES